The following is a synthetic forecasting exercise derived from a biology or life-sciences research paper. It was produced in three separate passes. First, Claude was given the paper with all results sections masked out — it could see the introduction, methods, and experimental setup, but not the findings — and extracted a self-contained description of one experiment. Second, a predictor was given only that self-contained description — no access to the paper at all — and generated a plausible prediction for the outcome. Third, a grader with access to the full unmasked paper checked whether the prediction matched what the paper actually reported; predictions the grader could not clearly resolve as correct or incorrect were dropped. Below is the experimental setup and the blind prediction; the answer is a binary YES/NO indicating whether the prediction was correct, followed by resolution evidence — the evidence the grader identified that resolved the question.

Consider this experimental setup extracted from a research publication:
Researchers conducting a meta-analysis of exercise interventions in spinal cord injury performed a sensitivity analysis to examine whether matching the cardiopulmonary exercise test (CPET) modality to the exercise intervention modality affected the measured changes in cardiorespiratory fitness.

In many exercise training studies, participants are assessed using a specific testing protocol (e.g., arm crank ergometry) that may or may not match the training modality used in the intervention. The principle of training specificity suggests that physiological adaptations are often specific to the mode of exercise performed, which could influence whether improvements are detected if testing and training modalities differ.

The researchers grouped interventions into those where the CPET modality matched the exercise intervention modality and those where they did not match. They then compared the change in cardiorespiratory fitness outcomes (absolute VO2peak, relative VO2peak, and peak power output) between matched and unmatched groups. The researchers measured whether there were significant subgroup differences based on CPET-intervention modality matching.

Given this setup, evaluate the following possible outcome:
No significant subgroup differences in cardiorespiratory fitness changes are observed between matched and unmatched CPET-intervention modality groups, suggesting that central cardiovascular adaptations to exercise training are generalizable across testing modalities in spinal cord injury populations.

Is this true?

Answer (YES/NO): NO